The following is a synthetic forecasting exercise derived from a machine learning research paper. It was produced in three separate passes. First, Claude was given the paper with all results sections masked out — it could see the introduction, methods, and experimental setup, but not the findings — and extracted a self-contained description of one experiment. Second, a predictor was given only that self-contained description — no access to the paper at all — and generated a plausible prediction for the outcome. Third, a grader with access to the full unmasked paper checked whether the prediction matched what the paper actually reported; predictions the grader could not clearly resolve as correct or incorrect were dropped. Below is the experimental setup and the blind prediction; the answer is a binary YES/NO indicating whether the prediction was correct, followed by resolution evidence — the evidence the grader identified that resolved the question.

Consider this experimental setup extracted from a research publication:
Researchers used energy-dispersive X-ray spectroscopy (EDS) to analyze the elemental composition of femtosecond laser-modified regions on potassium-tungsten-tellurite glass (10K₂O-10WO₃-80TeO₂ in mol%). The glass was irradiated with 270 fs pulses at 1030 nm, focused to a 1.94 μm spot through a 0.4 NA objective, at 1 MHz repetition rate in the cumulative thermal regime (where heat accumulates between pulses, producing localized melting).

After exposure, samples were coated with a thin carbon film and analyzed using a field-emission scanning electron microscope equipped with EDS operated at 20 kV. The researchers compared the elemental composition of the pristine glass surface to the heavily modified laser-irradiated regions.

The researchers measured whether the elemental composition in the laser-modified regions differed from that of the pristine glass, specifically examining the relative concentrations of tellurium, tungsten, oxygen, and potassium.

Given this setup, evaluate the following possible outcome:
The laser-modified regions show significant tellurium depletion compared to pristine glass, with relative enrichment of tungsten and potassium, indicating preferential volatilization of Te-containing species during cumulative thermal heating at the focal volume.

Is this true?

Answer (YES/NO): NO